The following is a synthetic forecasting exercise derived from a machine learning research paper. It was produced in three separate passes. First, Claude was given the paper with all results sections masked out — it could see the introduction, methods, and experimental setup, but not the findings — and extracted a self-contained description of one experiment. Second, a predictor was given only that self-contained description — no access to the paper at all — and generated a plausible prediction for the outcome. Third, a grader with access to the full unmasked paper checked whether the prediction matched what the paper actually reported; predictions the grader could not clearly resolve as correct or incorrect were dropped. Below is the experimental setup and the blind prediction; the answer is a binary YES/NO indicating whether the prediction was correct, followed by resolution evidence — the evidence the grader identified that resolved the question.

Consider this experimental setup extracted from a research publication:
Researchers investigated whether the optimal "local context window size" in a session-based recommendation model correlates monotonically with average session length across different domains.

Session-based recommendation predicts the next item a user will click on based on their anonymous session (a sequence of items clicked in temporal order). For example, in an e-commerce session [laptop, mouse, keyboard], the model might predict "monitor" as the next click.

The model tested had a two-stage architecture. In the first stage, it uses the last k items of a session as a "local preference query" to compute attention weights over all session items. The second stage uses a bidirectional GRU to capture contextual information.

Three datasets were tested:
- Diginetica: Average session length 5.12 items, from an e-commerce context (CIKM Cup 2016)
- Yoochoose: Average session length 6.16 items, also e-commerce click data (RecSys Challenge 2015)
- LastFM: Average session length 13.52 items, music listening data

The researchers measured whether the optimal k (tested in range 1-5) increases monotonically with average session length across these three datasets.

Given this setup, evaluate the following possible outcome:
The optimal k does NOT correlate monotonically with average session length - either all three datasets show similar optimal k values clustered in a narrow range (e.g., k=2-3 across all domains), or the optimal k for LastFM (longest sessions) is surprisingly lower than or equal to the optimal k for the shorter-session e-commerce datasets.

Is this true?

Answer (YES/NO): NO